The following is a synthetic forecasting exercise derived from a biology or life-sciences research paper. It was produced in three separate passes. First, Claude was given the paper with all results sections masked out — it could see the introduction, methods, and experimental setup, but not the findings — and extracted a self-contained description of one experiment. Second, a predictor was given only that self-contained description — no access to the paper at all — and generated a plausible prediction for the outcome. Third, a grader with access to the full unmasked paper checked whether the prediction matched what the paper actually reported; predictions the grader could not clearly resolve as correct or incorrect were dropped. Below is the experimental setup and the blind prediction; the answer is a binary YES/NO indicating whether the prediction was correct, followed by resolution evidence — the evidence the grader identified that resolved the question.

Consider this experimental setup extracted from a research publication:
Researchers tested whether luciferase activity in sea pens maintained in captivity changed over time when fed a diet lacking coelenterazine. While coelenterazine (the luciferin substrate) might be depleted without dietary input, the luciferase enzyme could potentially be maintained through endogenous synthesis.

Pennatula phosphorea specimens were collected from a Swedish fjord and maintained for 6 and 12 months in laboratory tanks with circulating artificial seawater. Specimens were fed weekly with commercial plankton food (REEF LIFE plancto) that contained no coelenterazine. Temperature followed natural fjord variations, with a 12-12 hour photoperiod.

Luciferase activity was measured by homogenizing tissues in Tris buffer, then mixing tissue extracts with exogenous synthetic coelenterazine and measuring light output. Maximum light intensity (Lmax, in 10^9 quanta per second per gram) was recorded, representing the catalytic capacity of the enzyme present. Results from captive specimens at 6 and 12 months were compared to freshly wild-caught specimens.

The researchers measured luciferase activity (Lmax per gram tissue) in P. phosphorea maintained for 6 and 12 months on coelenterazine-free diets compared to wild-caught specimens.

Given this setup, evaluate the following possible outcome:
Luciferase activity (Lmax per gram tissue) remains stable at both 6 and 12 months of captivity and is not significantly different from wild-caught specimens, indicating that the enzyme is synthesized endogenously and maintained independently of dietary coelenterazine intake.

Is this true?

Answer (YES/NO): NO